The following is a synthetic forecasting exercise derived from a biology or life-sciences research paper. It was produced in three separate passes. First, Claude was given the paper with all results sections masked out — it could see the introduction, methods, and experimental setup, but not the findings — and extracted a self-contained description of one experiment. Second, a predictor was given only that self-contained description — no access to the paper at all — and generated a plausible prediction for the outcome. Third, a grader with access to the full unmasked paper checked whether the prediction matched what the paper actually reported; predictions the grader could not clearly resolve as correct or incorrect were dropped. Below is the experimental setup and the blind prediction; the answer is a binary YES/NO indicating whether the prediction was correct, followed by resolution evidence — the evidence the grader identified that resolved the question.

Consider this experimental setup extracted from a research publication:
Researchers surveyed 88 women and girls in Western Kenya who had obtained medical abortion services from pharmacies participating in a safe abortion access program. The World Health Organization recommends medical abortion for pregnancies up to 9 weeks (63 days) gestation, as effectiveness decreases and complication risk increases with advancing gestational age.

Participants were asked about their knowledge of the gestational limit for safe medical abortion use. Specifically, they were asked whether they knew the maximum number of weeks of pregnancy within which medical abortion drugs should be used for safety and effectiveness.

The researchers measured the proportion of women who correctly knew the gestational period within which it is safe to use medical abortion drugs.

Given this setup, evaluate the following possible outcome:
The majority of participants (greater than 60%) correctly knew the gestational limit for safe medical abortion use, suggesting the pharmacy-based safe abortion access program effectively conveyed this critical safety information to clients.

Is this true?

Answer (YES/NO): YES